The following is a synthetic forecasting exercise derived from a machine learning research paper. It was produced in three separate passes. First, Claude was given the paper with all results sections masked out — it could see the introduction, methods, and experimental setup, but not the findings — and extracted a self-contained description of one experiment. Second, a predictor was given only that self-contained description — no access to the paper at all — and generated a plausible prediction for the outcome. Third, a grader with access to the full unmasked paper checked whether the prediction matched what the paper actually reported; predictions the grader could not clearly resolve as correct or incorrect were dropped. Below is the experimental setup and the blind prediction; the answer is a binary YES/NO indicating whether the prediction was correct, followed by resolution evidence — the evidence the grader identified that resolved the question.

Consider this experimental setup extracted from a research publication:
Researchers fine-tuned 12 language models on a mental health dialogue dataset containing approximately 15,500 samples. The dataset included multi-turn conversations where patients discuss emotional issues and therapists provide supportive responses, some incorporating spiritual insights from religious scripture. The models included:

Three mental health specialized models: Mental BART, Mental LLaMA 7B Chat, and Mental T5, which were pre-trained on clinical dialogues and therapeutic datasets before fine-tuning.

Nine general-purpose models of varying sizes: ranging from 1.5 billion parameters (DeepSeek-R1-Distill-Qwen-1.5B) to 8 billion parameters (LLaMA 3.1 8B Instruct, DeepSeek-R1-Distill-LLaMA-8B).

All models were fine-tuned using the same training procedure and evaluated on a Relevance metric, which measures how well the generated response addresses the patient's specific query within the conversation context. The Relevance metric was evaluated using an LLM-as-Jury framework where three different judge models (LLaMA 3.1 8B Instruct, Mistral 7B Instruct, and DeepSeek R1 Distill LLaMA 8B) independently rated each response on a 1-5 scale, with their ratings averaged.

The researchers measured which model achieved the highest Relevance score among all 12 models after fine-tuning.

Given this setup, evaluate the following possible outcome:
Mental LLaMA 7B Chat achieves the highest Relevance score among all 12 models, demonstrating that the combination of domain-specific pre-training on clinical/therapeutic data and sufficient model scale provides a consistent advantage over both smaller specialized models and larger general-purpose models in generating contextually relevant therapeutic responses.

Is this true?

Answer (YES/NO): NO